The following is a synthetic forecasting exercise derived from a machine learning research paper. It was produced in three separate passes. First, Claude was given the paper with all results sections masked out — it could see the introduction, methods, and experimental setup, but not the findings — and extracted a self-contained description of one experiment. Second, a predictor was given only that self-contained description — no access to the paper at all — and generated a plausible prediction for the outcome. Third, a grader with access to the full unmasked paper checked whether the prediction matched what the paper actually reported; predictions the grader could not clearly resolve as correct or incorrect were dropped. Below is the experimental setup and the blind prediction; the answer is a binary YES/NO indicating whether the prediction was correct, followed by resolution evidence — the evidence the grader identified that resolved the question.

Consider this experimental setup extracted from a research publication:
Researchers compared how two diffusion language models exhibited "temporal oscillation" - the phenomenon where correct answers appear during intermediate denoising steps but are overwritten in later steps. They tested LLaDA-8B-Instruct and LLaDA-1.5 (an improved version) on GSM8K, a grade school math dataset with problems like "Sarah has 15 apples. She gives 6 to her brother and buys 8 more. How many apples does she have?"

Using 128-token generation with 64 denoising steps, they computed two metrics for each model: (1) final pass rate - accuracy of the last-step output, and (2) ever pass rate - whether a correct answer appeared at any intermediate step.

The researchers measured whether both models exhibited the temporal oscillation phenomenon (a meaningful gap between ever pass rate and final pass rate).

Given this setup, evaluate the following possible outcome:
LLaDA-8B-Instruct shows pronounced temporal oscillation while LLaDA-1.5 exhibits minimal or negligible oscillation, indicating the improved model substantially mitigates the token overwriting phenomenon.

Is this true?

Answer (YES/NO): NO